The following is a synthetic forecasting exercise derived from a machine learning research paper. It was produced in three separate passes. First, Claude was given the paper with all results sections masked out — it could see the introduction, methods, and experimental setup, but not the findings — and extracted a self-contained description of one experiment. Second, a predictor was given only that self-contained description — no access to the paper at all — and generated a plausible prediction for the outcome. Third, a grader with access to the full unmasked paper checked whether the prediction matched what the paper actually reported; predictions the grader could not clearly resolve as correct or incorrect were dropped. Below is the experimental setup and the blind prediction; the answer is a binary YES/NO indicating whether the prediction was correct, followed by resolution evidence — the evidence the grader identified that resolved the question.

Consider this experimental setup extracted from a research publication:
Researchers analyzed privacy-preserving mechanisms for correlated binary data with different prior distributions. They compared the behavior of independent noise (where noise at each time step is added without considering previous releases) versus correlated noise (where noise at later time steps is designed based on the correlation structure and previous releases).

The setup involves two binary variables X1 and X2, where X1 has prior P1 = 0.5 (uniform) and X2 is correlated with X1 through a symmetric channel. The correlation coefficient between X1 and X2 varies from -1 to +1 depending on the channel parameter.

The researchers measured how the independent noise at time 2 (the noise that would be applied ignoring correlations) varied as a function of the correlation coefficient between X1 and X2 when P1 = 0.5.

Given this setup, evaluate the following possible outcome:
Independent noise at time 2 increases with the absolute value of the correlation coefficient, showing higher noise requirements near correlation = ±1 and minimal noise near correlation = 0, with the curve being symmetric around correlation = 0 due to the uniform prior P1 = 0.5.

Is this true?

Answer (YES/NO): NO